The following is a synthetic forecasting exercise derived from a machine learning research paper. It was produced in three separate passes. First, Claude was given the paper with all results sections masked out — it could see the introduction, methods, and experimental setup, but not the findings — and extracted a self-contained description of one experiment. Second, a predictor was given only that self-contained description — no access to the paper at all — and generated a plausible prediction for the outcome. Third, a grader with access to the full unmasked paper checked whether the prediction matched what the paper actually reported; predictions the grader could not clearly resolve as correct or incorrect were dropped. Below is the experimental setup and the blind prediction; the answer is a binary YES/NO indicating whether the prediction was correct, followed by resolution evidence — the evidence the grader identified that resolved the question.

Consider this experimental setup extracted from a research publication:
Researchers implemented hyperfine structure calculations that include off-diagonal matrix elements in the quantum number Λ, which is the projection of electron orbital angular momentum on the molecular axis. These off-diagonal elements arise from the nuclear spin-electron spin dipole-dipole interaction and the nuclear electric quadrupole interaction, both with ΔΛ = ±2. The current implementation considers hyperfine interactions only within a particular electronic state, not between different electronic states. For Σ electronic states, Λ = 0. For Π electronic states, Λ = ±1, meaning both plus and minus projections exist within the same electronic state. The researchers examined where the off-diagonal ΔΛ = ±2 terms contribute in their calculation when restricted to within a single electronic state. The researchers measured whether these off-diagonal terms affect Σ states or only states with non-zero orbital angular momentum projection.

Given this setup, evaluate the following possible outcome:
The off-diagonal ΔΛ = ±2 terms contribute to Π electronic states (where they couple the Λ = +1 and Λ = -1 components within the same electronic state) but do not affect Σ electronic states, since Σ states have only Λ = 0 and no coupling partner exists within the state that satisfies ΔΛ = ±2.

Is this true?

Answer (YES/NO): YES